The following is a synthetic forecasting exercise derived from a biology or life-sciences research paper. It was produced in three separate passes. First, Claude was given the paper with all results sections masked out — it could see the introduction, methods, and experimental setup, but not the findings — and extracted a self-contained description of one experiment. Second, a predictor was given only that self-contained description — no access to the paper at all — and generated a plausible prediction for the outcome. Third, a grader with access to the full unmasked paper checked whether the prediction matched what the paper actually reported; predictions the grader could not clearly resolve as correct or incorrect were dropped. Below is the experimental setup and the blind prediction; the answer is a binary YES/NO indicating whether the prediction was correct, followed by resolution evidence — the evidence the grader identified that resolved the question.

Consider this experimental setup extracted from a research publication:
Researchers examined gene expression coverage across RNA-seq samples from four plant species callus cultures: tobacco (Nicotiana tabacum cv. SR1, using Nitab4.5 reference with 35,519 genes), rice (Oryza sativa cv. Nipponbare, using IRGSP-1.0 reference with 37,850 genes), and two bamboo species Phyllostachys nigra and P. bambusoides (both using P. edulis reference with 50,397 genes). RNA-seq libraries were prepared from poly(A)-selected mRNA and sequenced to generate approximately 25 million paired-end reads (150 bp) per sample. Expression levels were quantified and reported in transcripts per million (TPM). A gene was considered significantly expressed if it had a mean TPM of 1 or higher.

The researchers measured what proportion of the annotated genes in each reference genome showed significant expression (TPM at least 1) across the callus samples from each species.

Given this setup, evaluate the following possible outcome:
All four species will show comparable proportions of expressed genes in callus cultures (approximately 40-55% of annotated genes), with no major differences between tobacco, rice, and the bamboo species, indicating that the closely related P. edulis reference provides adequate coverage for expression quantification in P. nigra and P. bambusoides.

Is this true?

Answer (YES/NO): NO